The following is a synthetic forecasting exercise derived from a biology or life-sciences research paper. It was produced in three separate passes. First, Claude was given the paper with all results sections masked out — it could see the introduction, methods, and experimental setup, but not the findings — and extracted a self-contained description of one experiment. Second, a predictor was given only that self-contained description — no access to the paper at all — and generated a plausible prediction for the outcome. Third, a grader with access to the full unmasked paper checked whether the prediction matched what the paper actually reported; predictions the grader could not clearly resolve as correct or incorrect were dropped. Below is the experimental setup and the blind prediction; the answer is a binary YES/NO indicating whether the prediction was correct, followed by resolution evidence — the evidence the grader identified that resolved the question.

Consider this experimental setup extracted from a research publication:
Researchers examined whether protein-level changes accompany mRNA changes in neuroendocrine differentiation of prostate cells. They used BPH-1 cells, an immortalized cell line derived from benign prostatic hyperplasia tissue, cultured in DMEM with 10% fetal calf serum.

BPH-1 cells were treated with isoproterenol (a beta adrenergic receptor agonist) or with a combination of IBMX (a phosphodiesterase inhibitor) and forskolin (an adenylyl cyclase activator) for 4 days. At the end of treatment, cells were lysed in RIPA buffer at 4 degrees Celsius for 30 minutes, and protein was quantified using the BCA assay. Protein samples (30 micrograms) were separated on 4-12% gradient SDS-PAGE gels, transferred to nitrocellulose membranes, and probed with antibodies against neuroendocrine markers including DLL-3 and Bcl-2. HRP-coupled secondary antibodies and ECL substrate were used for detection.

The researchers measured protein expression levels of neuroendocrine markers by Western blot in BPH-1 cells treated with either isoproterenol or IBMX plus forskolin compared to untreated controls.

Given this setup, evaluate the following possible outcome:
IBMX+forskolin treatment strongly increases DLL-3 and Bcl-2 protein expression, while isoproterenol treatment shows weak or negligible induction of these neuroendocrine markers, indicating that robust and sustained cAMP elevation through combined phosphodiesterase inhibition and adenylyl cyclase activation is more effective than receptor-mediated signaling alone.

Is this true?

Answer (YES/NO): NO